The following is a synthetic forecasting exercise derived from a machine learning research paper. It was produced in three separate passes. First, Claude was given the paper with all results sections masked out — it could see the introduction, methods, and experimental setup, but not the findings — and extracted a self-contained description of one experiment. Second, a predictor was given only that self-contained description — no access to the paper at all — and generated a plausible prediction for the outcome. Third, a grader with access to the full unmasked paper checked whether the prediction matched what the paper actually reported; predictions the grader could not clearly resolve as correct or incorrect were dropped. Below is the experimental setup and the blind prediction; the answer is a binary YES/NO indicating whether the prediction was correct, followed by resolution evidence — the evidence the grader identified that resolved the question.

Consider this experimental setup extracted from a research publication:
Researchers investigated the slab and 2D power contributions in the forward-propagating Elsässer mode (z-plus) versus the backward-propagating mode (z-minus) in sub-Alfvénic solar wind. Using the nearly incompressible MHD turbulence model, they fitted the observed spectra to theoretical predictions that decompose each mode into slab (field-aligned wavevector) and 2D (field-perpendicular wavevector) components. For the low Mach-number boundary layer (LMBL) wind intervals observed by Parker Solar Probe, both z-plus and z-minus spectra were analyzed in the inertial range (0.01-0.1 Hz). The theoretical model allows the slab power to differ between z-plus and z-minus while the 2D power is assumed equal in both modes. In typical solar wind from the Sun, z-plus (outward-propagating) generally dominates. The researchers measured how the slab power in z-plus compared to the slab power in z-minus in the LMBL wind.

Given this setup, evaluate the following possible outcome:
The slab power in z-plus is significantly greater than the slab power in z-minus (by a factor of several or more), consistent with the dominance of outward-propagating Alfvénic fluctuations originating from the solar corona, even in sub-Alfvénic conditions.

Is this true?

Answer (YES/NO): YES